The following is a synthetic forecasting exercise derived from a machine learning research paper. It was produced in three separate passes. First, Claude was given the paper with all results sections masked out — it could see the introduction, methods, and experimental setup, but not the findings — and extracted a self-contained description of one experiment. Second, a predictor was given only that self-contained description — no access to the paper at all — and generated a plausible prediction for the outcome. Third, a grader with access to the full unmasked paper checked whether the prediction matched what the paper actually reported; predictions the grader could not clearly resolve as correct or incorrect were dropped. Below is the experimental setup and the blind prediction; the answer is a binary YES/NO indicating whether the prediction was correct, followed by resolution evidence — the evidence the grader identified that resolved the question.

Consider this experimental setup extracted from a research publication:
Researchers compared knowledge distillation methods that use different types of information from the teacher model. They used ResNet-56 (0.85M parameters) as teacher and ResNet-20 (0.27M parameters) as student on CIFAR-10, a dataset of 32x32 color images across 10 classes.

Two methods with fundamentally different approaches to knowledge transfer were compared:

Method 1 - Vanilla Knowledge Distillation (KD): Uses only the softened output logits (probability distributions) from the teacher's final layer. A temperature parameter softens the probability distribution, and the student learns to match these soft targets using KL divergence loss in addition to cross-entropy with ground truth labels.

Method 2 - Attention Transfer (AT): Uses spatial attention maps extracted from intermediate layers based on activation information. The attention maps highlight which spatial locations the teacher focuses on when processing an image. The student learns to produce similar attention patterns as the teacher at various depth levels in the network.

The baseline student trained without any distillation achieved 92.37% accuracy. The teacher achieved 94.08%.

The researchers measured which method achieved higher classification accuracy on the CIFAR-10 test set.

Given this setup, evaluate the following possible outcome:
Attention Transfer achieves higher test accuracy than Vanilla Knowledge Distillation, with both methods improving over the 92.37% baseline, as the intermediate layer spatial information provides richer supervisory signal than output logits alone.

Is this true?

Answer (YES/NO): NO